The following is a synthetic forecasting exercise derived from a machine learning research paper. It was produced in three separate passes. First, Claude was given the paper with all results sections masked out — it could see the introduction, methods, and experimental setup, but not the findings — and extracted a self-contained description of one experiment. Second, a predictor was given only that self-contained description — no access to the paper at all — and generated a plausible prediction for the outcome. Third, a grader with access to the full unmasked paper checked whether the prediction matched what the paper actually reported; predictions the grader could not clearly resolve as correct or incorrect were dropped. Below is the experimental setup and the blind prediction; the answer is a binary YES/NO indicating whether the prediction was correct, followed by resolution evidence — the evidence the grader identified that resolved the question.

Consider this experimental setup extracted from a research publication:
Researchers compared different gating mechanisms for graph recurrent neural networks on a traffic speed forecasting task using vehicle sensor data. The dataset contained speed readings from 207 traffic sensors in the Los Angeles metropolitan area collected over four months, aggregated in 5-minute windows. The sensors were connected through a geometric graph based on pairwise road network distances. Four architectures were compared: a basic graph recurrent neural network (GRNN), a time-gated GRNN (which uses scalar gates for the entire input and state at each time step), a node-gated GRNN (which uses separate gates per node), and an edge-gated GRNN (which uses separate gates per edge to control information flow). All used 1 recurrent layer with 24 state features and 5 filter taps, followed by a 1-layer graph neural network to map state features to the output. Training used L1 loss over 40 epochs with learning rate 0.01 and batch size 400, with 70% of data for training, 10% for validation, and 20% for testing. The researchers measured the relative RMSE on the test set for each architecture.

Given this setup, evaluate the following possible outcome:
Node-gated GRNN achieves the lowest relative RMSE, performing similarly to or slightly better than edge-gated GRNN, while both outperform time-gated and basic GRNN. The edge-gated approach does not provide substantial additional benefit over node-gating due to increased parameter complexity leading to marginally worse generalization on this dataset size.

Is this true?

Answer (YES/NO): NO